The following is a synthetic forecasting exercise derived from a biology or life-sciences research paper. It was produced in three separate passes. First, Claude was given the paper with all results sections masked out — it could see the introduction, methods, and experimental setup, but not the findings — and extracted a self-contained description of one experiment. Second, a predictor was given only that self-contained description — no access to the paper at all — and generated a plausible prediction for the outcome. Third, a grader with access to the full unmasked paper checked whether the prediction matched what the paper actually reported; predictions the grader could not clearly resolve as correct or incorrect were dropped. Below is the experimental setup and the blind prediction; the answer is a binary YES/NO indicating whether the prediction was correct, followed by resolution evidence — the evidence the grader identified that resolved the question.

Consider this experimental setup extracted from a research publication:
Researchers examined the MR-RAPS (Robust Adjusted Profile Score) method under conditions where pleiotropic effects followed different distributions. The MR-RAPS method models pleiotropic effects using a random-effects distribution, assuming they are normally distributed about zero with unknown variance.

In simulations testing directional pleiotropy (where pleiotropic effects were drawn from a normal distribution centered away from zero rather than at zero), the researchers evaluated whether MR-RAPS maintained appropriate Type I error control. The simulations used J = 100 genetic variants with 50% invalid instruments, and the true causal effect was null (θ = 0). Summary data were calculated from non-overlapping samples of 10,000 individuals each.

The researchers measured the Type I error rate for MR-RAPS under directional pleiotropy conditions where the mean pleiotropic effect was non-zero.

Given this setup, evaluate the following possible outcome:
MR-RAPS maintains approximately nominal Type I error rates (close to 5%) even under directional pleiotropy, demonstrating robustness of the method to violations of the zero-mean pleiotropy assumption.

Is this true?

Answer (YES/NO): NO